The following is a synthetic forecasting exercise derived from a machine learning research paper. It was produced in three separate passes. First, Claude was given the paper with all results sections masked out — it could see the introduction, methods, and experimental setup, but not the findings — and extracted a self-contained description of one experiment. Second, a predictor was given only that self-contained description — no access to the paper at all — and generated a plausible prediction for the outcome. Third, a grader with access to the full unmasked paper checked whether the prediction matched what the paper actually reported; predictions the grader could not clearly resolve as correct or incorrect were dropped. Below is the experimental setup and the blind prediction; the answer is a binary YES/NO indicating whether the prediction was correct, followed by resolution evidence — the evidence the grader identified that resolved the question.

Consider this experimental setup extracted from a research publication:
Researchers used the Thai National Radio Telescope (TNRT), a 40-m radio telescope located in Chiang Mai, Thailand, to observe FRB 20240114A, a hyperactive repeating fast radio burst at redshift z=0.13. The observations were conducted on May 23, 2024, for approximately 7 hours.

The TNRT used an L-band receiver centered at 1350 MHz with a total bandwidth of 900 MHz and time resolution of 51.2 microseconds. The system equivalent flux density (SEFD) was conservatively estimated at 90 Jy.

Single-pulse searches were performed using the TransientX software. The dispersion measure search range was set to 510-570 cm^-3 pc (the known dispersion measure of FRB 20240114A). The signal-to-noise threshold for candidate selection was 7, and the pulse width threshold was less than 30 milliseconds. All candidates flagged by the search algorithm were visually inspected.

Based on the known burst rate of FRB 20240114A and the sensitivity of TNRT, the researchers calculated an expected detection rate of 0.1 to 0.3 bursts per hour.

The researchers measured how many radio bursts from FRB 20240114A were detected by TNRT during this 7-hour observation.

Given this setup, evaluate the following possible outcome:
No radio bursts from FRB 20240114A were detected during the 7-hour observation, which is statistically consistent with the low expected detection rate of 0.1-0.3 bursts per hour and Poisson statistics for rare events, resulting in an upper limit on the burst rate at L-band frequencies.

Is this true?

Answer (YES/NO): NO